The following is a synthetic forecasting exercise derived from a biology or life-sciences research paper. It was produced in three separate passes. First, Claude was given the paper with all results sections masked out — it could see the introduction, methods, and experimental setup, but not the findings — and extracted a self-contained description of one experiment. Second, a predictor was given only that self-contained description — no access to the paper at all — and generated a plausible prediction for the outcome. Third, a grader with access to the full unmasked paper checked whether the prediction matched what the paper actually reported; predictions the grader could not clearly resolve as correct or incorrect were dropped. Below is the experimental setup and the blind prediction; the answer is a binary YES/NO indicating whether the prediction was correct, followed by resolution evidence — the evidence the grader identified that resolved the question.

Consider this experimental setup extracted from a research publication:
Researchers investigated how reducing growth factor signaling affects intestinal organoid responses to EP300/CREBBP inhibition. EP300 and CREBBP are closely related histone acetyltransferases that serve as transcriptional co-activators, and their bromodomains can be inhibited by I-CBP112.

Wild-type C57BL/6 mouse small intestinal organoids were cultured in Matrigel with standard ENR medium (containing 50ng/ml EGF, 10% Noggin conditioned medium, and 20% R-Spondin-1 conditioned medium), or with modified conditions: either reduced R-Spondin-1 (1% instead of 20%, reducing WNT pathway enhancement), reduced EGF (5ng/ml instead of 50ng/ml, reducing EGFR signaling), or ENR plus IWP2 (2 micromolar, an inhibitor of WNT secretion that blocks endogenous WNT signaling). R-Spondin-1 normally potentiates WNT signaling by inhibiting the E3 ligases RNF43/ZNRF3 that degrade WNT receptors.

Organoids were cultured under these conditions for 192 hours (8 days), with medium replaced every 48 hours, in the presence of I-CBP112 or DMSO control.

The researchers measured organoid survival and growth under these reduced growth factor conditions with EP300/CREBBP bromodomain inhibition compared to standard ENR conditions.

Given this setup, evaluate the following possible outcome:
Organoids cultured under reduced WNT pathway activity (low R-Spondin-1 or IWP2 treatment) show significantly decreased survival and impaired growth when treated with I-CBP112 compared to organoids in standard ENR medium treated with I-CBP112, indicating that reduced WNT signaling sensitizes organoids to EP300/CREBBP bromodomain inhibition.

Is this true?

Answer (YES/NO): NO